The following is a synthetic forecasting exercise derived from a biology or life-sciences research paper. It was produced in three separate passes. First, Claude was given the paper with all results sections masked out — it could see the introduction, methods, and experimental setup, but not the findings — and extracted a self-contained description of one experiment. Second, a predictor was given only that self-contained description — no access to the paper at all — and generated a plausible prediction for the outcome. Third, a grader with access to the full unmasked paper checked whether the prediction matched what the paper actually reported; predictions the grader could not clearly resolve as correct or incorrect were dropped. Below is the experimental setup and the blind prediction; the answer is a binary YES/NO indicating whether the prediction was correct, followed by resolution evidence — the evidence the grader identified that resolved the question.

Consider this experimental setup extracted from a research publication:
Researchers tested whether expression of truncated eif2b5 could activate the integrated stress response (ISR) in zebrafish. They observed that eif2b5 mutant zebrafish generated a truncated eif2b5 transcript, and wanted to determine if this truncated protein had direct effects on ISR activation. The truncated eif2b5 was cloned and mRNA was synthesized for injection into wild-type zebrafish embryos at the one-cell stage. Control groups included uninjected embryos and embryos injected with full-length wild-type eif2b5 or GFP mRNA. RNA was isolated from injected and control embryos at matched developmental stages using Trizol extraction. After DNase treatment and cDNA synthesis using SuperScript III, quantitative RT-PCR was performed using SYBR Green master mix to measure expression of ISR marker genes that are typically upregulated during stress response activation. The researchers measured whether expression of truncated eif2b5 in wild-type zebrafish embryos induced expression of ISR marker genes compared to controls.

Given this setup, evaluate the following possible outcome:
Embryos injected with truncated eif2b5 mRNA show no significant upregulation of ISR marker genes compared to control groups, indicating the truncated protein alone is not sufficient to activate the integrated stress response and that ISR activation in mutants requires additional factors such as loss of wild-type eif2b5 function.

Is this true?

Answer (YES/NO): NO